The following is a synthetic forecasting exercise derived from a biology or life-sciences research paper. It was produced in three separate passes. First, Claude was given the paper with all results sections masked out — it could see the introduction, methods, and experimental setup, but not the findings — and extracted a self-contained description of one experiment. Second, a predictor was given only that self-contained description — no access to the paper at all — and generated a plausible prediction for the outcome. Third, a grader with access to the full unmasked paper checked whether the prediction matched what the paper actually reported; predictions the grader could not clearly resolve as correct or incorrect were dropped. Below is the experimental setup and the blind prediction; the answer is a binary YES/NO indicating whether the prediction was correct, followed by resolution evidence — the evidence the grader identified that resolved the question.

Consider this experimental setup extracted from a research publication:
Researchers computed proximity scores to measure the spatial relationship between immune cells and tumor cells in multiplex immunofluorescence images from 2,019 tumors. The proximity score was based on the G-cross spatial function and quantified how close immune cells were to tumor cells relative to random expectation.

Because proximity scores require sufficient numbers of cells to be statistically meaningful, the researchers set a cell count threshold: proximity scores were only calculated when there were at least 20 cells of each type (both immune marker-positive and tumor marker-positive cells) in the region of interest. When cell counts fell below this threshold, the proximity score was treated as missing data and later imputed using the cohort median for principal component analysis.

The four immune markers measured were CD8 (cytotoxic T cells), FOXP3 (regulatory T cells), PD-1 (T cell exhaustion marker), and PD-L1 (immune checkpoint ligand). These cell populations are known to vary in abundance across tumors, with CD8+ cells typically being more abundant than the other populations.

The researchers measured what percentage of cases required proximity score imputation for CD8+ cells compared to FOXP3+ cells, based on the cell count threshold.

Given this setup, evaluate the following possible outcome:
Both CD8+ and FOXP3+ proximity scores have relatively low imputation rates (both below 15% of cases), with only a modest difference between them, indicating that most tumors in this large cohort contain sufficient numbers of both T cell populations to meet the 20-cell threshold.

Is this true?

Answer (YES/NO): NO